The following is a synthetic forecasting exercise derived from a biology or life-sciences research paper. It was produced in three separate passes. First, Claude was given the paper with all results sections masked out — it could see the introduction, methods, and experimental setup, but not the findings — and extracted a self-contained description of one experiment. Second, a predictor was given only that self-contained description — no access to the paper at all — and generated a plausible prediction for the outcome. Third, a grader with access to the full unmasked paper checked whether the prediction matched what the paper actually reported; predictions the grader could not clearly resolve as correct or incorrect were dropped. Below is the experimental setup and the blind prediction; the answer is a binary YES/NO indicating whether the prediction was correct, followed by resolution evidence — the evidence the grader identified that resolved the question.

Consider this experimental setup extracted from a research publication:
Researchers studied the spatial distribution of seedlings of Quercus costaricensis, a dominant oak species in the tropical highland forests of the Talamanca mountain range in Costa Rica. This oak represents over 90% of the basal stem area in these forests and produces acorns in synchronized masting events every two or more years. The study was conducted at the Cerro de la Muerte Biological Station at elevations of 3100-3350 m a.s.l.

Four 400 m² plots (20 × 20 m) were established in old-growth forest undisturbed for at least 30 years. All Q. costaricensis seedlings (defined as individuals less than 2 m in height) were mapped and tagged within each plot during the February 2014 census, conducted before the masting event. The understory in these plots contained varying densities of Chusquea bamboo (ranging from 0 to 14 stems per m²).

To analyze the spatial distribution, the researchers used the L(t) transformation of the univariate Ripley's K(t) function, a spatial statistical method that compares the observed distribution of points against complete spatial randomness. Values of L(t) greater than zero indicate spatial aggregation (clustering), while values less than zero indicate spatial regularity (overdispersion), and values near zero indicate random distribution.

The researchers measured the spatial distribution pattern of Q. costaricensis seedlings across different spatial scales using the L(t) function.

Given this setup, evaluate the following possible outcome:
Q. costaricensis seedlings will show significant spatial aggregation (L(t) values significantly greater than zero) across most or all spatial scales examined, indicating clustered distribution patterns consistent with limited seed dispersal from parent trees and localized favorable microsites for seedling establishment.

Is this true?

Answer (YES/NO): YES